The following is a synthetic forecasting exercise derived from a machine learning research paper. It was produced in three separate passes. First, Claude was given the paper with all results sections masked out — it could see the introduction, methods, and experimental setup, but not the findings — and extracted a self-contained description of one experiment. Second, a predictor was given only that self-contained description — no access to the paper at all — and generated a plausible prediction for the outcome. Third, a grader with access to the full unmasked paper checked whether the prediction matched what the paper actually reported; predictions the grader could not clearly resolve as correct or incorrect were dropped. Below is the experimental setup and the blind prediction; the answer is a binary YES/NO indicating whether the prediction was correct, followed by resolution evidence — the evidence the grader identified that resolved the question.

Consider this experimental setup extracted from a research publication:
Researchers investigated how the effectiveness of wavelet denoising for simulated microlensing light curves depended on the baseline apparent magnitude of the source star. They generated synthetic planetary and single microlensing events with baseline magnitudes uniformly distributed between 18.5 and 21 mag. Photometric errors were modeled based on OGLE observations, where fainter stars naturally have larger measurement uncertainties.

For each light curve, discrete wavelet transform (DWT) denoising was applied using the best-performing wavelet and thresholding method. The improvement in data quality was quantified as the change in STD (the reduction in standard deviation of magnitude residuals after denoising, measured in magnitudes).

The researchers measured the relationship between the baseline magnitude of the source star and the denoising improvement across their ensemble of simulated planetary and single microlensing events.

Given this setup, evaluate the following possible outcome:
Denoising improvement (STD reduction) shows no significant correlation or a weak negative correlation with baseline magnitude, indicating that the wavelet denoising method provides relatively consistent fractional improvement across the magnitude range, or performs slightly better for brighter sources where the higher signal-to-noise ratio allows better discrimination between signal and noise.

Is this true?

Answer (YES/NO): NO